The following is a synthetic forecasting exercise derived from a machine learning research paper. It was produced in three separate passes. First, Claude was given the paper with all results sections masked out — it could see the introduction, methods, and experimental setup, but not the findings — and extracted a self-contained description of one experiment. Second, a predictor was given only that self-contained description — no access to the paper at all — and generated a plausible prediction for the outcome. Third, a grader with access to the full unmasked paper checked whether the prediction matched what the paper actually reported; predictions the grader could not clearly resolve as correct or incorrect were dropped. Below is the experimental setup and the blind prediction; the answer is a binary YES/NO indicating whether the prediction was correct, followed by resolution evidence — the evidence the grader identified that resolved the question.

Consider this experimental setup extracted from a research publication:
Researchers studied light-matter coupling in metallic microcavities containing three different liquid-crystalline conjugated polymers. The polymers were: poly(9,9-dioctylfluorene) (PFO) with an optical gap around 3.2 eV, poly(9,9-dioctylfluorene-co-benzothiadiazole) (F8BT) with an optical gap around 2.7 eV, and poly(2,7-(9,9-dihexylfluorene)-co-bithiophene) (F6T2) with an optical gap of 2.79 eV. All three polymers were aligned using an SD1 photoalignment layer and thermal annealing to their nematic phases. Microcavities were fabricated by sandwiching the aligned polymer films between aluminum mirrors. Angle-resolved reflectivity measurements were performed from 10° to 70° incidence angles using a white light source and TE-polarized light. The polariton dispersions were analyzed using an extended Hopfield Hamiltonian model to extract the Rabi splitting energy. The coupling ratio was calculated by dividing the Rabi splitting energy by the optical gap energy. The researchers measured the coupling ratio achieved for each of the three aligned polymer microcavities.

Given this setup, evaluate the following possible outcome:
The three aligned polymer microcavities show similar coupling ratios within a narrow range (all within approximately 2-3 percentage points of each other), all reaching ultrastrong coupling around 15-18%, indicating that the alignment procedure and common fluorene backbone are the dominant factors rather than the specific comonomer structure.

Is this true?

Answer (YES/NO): NO